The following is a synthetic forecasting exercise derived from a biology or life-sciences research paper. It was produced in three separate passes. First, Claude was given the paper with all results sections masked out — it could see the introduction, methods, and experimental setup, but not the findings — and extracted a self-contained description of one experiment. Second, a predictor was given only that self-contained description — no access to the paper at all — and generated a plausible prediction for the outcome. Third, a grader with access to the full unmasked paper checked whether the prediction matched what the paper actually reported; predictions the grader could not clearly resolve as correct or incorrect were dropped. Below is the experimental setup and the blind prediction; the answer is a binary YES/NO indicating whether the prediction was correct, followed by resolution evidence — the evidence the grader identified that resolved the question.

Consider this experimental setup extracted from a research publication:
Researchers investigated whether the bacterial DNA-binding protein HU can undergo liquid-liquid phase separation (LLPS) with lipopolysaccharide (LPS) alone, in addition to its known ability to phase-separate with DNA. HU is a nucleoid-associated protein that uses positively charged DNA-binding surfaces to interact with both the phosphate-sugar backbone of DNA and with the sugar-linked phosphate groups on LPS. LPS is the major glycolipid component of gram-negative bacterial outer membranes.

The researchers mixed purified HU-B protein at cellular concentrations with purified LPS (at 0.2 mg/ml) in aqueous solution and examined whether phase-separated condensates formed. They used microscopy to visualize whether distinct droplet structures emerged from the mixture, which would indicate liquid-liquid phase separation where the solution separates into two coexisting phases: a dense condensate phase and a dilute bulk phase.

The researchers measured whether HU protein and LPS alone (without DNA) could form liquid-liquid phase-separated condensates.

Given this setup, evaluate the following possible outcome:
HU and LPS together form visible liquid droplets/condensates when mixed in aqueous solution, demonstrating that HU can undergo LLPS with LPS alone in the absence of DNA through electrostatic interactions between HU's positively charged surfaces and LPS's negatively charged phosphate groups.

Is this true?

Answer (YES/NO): NO